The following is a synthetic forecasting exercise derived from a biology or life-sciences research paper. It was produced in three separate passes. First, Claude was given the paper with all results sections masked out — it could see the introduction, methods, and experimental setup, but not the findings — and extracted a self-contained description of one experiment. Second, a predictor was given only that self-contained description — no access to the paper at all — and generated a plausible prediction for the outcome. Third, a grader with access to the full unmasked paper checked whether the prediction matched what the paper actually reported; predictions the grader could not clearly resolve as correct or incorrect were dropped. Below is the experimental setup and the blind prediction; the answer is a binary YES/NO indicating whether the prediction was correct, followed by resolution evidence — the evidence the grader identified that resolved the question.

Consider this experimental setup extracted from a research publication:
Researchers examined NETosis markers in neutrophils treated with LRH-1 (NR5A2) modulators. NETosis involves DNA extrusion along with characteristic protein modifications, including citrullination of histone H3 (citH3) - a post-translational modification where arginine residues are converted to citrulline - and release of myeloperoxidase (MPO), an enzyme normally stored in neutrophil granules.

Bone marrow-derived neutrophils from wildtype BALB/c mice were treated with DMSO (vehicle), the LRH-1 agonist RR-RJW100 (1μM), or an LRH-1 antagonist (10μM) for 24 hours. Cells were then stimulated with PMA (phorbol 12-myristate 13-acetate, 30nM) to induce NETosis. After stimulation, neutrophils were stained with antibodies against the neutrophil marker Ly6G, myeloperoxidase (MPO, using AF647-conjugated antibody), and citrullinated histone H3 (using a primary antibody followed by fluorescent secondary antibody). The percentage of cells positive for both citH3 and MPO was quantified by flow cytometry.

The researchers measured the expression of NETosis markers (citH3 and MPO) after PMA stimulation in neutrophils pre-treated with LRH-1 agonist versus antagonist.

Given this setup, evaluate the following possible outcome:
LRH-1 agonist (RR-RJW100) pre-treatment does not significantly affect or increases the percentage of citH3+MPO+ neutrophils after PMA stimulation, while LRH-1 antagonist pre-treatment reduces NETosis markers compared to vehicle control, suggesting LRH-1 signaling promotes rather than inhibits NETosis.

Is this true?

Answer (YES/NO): NO